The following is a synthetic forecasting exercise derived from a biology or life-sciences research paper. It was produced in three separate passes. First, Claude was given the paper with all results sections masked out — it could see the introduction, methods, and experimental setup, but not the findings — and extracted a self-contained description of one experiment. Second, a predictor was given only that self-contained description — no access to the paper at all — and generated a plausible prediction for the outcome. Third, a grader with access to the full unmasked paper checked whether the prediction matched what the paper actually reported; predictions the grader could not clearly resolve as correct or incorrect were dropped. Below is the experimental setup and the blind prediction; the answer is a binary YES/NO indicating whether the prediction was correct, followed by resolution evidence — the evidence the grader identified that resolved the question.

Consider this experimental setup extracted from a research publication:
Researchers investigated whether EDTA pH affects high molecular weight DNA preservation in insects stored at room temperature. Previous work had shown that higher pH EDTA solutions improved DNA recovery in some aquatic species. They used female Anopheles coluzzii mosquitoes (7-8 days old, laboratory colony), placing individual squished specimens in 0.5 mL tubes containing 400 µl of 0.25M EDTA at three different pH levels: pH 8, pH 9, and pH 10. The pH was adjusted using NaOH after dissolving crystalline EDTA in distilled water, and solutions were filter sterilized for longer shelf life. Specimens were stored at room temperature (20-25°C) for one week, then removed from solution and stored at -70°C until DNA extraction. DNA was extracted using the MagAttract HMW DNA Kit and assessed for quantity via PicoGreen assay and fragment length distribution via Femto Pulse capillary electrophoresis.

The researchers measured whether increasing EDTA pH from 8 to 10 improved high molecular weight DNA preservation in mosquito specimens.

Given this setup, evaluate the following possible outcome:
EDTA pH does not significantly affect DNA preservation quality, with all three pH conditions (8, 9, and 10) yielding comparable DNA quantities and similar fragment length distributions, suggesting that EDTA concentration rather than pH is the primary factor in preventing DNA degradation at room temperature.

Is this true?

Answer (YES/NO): NO